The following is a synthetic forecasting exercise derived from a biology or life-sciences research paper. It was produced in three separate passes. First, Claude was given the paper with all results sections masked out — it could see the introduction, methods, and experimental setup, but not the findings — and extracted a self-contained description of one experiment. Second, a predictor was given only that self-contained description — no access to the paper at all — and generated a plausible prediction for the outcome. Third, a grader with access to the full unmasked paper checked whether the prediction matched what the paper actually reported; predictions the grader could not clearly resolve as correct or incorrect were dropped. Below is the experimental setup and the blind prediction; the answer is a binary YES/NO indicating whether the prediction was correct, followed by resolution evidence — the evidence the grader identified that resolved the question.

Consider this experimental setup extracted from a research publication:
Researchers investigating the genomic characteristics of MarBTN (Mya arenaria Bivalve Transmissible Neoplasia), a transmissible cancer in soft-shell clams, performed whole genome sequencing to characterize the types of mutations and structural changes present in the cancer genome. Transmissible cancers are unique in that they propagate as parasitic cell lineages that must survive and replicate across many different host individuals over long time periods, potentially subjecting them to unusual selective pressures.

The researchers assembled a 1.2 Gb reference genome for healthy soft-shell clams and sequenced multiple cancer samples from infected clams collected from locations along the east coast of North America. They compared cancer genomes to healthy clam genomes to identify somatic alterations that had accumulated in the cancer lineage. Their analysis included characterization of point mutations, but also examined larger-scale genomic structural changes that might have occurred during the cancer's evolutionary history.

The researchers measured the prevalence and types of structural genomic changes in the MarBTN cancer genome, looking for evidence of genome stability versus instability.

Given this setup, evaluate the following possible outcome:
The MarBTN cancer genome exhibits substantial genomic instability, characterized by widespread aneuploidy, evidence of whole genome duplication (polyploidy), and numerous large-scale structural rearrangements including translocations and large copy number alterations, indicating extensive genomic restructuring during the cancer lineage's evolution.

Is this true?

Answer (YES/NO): YES